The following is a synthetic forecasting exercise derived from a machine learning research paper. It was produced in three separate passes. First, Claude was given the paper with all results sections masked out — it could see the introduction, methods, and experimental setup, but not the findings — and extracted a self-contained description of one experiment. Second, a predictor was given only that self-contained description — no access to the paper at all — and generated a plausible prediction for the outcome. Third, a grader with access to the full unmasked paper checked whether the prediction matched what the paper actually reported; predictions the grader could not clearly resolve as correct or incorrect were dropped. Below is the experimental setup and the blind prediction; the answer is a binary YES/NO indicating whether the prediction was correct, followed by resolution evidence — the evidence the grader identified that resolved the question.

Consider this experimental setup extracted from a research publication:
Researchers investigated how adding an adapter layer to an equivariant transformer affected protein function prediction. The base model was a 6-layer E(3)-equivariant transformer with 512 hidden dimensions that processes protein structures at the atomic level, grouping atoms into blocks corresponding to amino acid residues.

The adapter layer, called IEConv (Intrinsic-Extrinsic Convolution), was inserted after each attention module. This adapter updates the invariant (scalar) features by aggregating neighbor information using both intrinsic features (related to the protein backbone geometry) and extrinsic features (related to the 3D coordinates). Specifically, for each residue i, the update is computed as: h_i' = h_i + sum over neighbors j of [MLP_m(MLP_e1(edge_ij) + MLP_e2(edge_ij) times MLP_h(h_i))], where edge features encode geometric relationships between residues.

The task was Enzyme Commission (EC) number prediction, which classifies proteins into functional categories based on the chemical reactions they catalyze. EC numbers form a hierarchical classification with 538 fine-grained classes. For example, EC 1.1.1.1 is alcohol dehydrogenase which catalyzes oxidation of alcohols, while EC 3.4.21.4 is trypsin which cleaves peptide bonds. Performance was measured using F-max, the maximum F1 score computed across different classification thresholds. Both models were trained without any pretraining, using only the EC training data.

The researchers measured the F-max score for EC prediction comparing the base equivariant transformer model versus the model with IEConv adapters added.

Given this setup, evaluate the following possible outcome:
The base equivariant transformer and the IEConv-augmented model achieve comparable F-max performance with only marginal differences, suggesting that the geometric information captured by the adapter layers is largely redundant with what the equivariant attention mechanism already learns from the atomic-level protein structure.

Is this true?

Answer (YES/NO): NO